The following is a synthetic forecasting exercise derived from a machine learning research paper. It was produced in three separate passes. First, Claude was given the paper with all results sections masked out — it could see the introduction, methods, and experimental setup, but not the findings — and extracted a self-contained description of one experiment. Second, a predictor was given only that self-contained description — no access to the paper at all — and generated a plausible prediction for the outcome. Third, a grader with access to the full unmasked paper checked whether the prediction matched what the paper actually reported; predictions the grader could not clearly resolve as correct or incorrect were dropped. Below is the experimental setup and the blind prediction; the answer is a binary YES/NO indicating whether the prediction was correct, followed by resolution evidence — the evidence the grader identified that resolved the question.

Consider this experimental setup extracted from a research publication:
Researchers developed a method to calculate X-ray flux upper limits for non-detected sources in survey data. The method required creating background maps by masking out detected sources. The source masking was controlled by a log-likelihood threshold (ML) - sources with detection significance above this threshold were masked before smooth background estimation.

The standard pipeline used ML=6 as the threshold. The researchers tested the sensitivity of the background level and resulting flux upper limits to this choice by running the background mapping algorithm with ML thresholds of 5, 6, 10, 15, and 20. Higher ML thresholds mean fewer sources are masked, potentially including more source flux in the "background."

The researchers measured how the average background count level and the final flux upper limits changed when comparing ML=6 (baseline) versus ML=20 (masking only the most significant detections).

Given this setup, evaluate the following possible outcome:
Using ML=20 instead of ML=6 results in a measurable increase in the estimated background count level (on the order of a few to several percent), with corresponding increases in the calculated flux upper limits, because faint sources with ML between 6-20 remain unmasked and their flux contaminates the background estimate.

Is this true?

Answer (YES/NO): NO